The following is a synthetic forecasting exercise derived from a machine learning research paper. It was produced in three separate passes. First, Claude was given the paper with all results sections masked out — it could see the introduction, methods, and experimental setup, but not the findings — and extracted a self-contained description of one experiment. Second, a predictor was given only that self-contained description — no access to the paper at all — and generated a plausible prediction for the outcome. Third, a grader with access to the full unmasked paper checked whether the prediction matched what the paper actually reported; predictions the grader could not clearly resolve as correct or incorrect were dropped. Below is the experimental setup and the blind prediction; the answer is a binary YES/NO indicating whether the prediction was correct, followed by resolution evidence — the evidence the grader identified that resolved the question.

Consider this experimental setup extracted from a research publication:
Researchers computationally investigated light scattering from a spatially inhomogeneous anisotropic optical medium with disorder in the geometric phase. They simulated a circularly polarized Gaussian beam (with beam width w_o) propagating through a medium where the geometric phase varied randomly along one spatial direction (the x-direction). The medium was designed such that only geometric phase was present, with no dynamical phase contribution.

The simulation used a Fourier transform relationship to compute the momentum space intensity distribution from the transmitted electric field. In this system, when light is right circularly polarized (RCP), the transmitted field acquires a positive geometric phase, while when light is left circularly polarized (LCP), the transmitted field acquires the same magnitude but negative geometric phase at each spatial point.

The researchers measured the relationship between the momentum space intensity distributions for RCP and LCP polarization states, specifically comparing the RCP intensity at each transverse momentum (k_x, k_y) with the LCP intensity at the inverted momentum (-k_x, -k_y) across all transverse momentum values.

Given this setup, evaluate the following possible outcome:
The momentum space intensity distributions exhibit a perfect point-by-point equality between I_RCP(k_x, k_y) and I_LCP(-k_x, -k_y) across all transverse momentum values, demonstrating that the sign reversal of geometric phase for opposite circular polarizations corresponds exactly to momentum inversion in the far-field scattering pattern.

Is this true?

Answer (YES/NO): YES